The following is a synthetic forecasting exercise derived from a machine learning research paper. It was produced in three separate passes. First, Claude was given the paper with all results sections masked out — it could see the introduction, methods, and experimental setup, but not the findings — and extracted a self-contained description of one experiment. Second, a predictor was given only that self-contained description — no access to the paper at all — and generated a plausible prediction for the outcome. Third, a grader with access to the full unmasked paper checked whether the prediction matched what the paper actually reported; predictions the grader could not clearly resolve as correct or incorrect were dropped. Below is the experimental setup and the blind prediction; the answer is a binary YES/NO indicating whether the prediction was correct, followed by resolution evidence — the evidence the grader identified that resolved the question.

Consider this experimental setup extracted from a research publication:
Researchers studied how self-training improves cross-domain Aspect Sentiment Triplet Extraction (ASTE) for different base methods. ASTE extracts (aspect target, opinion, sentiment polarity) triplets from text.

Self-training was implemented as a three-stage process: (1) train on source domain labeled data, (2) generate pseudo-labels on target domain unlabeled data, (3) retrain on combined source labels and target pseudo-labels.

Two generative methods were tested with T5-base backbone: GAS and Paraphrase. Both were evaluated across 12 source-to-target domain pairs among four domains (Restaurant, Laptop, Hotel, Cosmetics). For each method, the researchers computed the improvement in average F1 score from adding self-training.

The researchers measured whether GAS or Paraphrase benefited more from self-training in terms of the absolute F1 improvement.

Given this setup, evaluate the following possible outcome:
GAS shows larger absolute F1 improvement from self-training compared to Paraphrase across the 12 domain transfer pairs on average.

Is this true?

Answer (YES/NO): YES